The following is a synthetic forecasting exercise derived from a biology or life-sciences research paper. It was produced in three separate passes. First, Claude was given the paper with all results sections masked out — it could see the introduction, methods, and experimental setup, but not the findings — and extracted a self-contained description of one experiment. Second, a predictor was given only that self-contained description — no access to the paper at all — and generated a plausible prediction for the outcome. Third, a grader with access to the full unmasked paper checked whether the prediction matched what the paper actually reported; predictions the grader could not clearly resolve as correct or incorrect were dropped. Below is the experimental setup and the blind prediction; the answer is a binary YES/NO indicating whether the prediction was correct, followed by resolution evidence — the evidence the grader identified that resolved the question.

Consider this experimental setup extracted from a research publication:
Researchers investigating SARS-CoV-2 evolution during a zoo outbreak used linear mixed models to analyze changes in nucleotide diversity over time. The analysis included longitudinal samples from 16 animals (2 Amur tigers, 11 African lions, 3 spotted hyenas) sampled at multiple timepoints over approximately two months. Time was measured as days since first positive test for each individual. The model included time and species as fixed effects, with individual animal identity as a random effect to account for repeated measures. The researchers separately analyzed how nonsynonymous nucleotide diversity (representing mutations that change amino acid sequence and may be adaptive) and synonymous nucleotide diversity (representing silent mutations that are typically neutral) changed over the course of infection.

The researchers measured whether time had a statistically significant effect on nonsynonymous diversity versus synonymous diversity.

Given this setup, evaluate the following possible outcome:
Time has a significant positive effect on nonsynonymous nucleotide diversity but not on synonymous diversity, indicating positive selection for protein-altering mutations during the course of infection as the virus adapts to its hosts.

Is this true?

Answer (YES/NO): NO